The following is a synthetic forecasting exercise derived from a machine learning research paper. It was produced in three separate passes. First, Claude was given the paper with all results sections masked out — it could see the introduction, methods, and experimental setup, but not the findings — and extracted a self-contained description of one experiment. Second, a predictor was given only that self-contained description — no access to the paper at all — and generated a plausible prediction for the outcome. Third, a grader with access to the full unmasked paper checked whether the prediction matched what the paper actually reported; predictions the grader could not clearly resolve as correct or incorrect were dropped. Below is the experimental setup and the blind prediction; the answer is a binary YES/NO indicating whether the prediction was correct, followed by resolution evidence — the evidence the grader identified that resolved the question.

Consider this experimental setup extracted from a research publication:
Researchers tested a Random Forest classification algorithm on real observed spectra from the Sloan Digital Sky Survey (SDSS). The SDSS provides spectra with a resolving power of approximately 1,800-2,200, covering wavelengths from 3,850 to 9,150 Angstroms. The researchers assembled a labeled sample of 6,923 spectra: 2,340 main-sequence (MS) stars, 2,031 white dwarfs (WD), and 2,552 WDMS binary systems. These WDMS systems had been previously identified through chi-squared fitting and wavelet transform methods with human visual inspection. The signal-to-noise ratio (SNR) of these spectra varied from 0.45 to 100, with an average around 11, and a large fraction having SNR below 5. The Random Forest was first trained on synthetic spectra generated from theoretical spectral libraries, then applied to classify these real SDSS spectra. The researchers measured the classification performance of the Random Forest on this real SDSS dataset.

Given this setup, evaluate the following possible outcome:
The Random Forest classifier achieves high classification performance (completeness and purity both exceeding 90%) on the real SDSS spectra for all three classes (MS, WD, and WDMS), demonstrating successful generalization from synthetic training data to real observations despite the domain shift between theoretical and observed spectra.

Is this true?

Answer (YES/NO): NO